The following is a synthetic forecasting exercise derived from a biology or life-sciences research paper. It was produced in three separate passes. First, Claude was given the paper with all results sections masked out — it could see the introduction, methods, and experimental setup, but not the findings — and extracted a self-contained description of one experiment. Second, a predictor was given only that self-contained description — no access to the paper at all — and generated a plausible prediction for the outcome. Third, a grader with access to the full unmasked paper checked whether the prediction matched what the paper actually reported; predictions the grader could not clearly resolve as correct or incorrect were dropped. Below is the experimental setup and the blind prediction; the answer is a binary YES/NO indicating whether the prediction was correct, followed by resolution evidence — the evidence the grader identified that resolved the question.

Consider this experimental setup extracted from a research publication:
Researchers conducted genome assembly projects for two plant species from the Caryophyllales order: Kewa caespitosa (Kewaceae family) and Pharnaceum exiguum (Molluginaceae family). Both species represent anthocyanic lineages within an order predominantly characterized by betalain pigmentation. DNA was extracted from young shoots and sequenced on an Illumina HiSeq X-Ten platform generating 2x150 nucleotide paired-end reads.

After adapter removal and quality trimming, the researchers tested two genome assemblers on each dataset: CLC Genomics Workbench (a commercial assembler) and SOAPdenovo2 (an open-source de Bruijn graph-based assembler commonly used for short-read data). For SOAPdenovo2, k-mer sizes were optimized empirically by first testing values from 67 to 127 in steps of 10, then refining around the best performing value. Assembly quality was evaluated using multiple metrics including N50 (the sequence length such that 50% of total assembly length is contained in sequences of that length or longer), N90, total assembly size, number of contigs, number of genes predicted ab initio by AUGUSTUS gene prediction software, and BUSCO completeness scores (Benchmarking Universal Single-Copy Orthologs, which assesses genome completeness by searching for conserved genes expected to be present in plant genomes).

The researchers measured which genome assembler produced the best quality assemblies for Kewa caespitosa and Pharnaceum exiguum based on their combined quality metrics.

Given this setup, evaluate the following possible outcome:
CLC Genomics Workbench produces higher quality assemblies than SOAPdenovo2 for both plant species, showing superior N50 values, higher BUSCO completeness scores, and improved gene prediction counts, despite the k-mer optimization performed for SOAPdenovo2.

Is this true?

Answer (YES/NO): NO